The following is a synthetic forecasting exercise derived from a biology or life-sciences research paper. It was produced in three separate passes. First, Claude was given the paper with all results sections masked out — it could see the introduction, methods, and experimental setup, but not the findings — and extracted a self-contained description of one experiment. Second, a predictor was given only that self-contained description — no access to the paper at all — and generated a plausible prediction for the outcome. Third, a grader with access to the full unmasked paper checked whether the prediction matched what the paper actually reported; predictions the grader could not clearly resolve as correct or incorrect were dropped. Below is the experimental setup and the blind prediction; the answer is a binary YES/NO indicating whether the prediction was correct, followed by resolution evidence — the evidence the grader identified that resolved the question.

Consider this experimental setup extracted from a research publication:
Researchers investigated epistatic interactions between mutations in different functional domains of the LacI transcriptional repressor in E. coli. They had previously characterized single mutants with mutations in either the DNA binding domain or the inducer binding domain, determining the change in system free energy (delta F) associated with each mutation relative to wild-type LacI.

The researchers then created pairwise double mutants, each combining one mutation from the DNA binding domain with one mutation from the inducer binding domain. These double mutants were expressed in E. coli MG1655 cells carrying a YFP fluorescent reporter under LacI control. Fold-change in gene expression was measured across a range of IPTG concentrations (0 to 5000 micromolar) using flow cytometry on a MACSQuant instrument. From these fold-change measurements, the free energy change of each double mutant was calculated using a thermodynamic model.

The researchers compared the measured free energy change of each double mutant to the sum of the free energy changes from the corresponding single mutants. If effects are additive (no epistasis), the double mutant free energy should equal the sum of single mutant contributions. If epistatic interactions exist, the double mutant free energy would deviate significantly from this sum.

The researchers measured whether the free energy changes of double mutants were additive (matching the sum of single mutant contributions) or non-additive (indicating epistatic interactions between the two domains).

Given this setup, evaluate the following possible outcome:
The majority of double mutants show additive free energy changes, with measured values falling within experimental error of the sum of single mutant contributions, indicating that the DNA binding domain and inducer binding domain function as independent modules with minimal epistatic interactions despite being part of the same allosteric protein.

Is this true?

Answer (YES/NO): YES